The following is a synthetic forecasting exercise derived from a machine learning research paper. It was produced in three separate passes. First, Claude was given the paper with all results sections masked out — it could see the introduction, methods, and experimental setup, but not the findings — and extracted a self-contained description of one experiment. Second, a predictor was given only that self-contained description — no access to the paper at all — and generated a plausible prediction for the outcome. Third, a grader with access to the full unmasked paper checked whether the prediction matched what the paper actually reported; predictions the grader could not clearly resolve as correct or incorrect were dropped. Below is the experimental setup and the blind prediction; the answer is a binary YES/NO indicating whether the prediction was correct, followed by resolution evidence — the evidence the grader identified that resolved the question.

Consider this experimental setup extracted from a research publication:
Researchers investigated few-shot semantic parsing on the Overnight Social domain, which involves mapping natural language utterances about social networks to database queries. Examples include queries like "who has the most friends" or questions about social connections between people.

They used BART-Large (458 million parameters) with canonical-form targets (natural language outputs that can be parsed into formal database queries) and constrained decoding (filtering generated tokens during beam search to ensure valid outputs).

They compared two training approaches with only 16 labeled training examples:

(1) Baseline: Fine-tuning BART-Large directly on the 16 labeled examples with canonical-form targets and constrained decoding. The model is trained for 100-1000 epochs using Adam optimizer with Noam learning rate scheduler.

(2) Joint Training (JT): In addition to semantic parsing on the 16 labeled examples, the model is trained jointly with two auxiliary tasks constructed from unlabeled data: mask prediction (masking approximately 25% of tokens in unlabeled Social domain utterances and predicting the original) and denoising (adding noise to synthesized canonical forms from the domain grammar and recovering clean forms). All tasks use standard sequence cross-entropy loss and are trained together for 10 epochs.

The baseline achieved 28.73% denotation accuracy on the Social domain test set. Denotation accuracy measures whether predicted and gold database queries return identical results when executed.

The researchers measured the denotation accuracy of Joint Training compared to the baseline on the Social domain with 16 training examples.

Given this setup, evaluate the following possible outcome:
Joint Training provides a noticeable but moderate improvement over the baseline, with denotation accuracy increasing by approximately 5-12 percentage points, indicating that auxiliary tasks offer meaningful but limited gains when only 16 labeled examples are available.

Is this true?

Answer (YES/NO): NO